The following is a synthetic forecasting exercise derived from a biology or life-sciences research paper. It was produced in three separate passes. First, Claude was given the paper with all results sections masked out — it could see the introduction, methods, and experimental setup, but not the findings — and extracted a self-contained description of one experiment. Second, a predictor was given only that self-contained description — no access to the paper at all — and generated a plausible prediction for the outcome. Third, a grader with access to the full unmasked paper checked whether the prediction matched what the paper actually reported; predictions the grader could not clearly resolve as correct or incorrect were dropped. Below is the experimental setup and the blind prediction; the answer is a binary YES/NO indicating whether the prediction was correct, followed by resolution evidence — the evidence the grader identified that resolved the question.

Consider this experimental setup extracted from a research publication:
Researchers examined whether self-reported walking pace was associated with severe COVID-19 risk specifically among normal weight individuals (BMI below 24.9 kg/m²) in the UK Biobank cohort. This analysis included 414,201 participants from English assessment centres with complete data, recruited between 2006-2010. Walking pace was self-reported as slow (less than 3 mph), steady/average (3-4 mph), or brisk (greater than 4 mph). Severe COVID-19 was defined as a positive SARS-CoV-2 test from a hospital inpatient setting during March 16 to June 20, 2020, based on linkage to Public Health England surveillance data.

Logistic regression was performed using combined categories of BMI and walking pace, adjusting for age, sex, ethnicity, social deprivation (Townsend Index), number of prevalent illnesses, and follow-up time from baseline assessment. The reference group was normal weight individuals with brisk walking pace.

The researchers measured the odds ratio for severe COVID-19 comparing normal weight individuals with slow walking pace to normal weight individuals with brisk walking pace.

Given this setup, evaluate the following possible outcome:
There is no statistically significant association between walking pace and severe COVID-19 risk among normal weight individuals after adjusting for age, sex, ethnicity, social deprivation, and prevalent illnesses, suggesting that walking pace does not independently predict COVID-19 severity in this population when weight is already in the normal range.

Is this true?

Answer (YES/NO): NO